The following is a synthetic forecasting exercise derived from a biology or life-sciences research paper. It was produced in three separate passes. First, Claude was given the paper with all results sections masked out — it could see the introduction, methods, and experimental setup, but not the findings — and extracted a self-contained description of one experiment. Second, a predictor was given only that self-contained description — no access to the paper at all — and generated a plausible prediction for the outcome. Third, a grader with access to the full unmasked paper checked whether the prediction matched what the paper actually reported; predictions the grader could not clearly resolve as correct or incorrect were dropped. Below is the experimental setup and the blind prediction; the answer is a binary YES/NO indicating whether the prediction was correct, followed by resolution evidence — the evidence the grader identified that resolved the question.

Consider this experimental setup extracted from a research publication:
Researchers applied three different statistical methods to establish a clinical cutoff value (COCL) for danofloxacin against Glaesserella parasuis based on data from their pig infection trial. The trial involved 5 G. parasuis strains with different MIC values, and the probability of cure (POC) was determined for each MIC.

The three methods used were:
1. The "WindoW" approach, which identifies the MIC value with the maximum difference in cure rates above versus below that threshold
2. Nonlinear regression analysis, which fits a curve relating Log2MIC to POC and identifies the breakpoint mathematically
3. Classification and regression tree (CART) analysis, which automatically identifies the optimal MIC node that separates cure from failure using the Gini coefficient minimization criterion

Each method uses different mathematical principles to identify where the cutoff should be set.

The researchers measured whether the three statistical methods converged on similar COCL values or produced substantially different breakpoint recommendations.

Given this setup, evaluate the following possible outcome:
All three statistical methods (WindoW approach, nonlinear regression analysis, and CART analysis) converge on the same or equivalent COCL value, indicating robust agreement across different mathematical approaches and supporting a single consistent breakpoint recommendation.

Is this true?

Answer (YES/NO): NO